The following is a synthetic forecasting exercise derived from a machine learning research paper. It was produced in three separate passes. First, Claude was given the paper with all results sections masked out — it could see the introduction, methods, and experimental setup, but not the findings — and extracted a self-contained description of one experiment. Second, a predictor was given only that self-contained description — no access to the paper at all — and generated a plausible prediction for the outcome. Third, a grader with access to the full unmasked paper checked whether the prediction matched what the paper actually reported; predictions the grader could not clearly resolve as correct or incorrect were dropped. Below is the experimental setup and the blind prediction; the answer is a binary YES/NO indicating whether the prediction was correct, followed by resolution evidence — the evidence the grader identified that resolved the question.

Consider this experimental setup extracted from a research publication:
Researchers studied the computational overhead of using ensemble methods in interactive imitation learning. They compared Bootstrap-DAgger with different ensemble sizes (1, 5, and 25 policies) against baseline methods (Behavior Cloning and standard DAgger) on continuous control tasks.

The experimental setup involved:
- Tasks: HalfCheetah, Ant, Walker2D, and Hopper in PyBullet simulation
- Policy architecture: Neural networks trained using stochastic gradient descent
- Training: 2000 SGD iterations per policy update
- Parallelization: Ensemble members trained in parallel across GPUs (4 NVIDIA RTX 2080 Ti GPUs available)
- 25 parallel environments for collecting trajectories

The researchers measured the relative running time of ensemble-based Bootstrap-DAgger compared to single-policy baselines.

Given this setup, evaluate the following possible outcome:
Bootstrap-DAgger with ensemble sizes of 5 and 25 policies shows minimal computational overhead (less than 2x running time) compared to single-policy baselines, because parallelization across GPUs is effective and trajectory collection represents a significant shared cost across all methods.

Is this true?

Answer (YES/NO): NO